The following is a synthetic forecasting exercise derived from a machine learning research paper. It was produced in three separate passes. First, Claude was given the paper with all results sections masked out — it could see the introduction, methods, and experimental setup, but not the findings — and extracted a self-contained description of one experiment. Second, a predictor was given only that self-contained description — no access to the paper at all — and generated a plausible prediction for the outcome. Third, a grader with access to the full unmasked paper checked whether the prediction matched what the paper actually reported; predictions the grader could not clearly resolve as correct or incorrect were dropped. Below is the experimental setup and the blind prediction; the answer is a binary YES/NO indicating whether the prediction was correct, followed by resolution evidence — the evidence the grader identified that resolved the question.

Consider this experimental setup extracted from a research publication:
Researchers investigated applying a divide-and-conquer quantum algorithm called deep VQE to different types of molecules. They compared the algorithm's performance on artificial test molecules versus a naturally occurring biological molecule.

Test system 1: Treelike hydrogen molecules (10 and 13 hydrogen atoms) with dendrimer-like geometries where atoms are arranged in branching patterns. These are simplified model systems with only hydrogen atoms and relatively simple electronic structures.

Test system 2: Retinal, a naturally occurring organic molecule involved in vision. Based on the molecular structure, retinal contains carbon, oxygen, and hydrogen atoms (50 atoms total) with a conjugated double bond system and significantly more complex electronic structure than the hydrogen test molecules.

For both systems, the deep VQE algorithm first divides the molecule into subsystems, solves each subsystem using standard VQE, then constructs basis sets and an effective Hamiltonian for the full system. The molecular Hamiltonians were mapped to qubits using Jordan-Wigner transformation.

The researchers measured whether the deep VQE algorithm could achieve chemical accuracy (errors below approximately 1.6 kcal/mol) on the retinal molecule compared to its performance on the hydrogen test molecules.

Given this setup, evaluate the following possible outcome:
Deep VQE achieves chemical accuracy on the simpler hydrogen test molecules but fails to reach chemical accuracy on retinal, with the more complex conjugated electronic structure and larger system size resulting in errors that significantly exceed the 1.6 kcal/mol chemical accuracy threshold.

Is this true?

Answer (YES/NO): NO